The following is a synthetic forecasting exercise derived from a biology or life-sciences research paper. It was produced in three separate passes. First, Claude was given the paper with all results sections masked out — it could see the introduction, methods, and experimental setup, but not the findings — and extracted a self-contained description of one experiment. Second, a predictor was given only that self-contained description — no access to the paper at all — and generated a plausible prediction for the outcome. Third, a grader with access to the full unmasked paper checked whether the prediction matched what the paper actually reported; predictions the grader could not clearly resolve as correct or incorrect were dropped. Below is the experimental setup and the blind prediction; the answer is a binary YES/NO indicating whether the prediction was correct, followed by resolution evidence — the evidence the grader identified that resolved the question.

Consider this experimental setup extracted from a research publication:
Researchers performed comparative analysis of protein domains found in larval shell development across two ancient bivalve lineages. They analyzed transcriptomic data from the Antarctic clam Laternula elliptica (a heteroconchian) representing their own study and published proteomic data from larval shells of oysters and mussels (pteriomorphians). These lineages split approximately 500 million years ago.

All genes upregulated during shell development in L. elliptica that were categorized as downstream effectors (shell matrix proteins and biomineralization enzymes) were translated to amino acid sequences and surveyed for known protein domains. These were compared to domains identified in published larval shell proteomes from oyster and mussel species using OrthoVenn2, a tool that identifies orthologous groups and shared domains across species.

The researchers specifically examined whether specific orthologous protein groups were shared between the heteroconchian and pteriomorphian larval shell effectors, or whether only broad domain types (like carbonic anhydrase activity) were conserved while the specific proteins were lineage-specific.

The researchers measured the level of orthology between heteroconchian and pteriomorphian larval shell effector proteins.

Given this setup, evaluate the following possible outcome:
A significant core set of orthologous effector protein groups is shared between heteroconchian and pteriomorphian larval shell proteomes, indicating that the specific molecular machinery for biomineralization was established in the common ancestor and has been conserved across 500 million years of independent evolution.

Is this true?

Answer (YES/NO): NO